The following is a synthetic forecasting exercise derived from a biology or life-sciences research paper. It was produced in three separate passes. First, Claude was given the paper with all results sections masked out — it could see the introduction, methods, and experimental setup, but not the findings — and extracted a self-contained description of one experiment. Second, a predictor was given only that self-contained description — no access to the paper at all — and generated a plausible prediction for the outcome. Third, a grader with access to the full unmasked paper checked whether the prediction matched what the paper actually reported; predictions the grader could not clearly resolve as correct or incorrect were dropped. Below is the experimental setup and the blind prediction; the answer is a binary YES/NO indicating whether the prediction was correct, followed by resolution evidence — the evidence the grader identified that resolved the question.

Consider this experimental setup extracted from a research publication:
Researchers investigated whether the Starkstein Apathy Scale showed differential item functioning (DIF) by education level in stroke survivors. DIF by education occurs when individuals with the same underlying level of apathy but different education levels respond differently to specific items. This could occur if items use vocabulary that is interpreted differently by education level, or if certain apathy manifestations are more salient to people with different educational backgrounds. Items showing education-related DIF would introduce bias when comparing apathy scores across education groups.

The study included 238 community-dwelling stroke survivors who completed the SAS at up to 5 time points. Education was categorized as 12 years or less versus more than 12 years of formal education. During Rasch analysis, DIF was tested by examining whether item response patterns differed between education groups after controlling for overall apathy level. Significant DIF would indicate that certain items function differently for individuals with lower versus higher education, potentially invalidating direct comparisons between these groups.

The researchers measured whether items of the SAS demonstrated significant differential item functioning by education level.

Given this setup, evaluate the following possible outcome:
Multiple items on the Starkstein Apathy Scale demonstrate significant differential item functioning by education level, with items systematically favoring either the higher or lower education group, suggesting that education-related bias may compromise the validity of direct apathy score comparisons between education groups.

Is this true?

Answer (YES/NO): NO